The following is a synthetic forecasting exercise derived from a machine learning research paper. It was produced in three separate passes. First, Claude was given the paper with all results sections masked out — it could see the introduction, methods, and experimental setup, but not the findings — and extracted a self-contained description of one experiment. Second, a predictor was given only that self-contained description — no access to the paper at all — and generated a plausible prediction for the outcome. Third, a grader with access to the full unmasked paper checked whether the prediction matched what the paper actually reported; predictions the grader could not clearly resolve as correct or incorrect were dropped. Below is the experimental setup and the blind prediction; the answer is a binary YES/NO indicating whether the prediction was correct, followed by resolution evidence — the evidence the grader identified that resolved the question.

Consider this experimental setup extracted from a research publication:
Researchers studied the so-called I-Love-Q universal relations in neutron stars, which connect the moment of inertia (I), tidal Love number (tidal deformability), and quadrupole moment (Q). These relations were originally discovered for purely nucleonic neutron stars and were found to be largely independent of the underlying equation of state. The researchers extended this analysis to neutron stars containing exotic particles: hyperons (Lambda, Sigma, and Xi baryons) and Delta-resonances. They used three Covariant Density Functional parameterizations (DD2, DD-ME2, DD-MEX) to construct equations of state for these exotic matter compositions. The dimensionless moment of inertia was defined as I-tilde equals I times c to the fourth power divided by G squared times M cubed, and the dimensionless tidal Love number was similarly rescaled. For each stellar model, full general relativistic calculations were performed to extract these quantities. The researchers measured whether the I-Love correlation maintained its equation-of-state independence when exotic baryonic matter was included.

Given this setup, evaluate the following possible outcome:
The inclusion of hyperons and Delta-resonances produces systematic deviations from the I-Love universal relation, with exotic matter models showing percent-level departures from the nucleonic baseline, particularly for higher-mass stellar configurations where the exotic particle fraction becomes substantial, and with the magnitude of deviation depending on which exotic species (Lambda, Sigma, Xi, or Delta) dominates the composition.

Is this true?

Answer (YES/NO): NO